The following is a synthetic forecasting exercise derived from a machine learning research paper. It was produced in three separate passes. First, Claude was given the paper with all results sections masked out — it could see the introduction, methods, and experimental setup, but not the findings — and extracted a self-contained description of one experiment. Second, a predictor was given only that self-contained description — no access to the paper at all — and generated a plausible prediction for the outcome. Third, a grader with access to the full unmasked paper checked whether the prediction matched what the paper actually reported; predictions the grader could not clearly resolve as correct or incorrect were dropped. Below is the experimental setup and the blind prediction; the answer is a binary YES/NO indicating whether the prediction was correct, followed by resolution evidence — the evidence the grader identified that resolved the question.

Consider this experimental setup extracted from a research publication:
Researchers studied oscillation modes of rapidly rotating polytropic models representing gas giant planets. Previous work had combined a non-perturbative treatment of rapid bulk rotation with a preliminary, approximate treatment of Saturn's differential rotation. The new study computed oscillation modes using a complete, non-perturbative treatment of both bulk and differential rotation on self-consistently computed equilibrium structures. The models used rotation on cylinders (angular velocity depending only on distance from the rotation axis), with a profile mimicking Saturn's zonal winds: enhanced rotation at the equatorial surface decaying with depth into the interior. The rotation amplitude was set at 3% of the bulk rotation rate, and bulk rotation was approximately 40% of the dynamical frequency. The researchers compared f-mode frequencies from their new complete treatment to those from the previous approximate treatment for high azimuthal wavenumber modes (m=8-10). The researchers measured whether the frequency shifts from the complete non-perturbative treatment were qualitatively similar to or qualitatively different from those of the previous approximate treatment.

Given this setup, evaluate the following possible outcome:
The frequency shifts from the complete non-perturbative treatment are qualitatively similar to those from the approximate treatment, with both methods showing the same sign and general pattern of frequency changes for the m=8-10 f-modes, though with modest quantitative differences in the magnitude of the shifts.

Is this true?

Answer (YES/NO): YES